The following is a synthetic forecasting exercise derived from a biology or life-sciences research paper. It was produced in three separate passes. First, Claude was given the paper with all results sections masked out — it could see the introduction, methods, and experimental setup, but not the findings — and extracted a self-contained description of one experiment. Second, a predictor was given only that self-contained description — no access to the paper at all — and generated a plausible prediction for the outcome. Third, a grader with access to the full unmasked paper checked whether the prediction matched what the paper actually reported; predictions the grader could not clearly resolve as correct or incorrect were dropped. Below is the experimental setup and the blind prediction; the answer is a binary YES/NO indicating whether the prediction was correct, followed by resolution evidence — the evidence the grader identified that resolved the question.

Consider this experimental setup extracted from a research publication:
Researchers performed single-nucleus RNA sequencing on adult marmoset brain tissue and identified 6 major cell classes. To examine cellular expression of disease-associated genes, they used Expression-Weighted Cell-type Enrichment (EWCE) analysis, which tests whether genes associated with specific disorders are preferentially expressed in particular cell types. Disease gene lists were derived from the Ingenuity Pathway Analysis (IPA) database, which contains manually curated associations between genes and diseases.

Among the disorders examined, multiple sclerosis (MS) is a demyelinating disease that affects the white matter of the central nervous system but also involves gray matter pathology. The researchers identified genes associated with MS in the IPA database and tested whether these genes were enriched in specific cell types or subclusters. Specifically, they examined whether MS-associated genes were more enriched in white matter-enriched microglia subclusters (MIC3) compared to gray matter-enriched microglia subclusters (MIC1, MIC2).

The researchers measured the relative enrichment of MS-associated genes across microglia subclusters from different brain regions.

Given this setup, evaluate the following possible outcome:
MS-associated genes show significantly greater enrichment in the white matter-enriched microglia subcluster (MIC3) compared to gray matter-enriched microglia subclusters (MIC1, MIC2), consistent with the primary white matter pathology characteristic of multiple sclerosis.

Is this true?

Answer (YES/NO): NO